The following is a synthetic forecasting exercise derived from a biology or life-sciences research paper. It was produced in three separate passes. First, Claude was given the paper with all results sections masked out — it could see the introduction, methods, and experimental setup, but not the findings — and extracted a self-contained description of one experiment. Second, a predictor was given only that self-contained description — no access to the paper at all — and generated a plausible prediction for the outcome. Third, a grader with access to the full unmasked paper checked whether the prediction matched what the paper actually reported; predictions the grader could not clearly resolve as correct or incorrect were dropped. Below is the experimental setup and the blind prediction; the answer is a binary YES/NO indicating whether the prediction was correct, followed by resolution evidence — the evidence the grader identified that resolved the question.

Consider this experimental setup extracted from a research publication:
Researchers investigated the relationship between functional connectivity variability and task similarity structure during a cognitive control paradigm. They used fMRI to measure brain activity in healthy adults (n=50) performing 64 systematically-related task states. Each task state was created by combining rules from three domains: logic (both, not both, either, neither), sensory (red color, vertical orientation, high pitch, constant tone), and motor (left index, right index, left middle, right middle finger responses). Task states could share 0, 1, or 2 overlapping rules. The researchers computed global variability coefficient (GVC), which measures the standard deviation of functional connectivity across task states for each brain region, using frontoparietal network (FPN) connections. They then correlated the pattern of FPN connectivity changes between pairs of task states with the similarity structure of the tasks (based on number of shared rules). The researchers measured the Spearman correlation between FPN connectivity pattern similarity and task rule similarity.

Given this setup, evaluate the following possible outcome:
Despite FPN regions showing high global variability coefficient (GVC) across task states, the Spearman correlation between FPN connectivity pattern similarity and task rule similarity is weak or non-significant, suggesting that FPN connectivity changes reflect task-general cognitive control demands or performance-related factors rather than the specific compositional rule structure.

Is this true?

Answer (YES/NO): NO